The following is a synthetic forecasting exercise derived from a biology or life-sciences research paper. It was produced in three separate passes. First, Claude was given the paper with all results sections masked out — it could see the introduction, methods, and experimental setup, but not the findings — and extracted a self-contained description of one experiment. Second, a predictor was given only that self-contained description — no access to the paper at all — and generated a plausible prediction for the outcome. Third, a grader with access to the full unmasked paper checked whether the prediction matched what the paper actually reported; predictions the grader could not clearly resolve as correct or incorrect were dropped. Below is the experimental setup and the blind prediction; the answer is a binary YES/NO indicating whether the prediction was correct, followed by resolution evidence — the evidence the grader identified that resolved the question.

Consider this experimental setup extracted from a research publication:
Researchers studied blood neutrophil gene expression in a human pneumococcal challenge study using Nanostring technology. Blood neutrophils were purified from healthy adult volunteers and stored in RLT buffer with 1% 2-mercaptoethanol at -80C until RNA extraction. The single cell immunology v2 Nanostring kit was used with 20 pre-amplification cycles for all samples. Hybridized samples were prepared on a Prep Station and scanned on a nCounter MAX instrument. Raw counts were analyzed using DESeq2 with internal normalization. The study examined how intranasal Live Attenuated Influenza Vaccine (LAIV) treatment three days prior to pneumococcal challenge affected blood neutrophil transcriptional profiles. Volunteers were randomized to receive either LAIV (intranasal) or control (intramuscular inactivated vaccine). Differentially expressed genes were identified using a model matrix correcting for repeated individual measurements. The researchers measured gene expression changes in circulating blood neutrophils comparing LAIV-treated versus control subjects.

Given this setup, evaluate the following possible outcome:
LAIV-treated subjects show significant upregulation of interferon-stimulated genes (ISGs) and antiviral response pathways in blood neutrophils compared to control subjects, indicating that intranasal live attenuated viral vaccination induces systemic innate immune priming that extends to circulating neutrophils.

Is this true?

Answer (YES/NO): NO